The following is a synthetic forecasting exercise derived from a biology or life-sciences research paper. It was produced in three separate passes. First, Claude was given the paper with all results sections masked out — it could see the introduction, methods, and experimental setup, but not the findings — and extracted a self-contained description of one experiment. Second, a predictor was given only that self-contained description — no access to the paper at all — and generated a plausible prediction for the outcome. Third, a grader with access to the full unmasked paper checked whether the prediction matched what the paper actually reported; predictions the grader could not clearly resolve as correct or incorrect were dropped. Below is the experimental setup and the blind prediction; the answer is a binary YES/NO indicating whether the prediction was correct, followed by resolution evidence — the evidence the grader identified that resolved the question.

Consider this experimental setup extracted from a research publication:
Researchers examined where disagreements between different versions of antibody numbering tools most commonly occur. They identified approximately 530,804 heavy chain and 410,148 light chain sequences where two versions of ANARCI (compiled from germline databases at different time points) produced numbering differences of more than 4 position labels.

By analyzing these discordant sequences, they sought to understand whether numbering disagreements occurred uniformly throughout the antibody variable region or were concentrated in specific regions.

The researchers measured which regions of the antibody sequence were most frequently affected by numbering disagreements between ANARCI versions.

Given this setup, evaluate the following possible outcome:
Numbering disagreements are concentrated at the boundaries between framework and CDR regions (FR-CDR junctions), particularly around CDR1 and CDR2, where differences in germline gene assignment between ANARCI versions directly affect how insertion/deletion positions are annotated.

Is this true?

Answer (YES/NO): NO